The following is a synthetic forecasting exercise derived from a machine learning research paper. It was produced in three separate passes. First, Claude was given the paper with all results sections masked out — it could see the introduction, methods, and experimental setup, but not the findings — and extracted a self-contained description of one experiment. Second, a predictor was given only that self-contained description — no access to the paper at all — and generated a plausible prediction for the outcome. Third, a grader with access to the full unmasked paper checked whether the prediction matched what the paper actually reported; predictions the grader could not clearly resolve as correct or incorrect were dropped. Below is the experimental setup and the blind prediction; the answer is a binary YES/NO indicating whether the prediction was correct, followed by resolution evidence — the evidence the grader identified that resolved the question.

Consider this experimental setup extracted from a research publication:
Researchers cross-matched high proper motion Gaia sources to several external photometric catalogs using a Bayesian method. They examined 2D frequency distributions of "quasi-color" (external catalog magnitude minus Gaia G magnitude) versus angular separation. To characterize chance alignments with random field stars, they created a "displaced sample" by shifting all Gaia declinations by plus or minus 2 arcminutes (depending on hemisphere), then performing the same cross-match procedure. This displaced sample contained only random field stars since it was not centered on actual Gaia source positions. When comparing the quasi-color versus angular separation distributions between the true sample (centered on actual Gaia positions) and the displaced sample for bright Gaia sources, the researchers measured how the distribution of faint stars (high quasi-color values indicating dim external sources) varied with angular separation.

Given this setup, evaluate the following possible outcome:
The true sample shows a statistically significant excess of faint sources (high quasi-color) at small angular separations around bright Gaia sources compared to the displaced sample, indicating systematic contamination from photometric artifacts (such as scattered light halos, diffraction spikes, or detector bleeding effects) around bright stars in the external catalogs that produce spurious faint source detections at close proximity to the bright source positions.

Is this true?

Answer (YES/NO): NO